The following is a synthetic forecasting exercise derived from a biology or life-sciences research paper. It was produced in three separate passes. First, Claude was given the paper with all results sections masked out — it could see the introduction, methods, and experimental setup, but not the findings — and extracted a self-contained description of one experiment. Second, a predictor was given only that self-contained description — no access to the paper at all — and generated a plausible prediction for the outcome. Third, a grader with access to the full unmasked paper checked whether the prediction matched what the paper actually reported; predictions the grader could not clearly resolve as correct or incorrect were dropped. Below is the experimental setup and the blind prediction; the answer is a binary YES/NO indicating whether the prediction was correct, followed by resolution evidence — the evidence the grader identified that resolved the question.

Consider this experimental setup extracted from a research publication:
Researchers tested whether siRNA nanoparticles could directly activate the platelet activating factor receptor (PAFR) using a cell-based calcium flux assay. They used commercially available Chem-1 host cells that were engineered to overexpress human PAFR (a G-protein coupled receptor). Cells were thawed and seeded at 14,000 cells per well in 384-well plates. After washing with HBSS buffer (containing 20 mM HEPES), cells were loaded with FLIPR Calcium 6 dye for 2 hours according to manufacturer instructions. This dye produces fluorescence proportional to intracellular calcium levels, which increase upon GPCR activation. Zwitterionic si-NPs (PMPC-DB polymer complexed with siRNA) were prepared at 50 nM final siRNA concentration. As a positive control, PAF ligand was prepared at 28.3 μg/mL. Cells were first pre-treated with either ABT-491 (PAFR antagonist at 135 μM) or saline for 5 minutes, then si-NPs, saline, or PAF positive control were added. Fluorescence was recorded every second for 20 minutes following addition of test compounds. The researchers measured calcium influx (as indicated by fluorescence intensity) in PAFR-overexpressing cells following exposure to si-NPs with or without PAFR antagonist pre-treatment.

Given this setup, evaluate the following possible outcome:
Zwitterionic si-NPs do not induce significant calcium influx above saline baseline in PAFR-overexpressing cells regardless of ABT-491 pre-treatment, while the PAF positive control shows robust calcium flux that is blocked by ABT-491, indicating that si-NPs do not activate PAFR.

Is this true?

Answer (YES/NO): YES